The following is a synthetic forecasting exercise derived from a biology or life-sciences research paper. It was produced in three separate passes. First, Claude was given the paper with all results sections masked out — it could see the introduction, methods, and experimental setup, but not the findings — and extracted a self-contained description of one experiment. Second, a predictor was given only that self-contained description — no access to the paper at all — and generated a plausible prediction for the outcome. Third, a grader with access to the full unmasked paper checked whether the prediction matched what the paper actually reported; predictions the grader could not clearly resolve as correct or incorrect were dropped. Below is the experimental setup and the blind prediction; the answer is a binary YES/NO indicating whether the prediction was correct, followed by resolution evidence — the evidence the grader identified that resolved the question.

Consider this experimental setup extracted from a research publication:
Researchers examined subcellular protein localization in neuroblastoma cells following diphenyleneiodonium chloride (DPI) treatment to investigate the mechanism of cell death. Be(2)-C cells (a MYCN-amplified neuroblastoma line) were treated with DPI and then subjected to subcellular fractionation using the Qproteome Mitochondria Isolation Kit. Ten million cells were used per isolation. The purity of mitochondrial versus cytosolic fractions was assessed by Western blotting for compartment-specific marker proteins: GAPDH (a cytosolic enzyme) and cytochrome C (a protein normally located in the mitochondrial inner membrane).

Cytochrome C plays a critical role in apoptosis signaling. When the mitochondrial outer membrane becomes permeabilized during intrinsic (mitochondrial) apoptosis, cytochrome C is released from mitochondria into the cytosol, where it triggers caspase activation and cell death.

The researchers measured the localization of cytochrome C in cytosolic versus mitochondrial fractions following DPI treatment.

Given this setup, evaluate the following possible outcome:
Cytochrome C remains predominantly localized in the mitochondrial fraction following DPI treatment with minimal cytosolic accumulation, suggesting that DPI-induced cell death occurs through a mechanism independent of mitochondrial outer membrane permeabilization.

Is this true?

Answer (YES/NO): NO